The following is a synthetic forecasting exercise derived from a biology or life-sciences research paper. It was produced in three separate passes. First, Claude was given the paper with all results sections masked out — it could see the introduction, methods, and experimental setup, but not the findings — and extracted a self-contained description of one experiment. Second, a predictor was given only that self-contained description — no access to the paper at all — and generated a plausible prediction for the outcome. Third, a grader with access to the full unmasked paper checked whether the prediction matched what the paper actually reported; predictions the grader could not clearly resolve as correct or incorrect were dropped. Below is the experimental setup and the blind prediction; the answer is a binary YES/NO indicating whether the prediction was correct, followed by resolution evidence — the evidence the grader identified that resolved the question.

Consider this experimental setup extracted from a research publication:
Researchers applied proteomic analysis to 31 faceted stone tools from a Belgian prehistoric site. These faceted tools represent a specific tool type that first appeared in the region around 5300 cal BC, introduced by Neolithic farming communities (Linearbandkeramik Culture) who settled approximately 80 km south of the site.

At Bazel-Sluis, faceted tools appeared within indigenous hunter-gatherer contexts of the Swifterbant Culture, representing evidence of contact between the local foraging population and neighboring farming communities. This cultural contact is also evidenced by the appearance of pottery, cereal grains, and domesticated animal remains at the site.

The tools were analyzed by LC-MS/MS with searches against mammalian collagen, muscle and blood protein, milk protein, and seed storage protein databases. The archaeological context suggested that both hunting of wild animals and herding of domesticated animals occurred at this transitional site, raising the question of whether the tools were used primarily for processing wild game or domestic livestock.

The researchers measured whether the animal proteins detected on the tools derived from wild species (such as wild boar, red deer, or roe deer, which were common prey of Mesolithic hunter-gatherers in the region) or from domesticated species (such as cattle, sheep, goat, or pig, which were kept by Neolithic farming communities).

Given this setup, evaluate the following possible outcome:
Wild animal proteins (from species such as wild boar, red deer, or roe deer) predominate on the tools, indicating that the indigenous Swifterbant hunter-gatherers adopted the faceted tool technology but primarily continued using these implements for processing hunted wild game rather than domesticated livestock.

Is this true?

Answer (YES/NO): NO